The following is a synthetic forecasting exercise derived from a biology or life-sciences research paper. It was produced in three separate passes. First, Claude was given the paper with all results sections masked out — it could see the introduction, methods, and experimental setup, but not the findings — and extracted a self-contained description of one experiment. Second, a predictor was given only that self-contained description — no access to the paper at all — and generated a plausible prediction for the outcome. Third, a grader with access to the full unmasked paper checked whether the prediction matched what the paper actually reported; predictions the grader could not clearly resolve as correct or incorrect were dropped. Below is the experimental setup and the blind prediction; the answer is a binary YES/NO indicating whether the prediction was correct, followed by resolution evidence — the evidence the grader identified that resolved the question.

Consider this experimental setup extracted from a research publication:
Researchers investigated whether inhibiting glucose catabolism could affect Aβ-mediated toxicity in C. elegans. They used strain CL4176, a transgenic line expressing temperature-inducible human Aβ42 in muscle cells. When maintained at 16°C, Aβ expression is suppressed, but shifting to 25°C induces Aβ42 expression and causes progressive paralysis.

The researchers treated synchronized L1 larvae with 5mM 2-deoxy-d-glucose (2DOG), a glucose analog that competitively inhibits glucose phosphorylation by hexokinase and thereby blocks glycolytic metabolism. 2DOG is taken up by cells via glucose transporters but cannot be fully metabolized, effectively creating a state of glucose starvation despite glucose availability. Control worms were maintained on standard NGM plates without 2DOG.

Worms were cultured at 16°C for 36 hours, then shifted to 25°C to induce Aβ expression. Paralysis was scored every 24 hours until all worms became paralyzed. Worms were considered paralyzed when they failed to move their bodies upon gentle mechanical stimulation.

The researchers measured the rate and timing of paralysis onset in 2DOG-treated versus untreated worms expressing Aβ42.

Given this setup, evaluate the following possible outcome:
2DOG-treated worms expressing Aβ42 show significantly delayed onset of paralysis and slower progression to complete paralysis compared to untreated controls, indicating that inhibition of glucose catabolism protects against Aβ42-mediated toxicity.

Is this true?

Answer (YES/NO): YES